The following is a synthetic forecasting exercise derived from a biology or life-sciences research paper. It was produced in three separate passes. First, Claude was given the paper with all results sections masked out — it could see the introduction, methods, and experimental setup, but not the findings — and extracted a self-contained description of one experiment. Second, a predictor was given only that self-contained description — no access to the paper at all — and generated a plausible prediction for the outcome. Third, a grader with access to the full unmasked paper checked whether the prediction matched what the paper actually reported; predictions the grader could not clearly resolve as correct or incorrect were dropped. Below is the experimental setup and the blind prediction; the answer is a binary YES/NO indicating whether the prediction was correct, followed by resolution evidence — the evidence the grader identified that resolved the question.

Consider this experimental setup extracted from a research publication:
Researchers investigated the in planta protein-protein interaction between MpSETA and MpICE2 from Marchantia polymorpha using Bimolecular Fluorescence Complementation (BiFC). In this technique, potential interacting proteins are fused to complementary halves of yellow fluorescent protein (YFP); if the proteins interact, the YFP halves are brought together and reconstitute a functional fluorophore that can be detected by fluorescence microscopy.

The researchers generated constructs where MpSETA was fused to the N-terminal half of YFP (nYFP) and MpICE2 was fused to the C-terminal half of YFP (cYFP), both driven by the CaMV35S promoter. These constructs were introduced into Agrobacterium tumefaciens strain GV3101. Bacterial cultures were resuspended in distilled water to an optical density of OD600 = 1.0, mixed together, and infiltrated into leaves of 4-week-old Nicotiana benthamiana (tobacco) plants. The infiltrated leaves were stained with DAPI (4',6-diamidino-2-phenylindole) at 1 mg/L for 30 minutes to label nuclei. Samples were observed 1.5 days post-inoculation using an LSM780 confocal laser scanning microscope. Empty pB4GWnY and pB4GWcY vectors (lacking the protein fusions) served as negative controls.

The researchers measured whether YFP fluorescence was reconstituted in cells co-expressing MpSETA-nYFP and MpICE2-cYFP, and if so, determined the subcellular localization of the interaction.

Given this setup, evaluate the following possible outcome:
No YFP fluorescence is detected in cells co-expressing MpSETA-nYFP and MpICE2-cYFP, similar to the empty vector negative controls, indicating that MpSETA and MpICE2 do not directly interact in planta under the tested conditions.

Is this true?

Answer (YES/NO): NO